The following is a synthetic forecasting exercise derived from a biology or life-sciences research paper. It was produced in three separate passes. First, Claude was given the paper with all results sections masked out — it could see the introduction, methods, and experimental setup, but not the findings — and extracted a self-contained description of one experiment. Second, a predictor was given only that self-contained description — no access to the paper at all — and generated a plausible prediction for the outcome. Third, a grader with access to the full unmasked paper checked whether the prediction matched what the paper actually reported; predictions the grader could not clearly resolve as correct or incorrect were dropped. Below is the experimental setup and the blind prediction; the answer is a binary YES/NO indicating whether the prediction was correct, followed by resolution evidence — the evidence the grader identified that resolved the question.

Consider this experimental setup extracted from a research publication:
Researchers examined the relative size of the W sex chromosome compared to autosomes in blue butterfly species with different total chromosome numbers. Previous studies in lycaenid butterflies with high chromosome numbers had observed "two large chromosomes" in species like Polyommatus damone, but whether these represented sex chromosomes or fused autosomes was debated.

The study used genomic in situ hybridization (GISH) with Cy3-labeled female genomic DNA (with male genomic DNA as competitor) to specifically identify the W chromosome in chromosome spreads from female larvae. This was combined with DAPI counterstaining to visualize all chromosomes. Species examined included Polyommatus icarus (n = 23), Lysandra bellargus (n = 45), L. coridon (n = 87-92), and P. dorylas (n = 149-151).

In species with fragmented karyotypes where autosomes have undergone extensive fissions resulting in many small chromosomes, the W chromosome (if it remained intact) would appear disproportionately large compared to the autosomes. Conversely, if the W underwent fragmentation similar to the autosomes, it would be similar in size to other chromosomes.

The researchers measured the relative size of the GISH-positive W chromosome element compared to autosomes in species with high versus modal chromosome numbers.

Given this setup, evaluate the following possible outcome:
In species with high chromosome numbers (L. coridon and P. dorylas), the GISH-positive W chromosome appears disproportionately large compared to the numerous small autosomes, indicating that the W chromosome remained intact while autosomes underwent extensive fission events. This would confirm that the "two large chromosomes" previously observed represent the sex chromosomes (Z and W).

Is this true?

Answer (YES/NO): YES